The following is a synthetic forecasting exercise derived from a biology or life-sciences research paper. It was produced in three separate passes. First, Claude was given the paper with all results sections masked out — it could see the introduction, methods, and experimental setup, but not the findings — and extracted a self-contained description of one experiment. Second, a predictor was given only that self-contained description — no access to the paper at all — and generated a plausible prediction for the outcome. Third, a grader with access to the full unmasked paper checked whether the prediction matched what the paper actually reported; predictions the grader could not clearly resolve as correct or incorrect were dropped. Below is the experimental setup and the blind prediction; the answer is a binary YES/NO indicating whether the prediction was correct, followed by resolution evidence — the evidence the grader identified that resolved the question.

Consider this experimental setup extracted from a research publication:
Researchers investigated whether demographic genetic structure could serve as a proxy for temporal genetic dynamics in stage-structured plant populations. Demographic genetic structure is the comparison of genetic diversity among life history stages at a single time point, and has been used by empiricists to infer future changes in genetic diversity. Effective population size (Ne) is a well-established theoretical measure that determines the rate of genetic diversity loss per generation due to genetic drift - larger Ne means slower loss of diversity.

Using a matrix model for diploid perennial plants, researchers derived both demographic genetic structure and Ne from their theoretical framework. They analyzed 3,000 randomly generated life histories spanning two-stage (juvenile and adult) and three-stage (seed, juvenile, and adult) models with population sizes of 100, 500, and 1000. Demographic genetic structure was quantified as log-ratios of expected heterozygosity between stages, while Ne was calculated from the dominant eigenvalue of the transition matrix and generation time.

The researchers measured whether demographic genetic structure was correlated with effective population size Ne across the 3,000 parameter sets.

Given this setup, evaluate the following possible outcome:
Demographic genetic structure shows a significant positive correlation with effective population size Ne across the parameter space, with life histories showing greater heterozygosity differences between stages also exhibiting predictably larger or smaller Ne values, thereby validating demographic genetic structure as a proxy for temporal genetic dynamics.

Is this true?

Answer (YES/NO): NO